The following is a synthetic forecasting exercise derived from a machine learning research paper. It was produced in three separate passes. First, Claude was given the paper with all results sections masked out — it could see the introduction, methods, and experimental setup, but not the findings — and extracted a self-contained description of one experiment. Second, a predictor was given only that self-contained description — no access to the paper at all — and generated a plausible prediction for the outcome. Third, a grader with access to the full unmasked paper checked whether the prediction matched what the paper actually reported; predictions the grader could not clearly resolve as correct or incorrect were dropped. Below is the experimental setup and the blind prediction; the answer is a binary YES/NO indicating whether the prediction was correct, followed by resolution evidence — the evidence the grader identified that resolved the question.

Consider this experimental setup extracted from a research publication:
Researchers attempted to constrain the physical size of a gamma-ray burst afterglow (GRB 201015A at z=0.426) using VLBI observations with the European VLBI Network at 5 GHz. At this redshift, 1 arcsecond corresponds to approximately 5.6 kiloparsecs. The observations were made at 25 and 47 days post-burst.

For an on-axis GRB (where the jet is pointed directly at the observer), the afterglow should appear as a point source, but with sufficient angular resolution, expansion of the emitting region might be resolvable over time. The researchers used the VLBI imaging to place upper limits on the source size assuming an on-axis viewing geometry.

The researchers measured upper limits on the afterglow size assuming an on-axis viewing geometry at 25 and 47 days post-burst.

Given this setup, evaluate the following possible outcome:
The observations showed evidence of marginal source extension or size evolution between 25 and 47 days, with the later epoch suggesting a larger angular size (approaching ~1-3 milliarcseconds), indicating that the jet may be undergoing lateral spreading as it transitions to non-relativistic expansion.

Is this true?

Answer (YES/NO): NO